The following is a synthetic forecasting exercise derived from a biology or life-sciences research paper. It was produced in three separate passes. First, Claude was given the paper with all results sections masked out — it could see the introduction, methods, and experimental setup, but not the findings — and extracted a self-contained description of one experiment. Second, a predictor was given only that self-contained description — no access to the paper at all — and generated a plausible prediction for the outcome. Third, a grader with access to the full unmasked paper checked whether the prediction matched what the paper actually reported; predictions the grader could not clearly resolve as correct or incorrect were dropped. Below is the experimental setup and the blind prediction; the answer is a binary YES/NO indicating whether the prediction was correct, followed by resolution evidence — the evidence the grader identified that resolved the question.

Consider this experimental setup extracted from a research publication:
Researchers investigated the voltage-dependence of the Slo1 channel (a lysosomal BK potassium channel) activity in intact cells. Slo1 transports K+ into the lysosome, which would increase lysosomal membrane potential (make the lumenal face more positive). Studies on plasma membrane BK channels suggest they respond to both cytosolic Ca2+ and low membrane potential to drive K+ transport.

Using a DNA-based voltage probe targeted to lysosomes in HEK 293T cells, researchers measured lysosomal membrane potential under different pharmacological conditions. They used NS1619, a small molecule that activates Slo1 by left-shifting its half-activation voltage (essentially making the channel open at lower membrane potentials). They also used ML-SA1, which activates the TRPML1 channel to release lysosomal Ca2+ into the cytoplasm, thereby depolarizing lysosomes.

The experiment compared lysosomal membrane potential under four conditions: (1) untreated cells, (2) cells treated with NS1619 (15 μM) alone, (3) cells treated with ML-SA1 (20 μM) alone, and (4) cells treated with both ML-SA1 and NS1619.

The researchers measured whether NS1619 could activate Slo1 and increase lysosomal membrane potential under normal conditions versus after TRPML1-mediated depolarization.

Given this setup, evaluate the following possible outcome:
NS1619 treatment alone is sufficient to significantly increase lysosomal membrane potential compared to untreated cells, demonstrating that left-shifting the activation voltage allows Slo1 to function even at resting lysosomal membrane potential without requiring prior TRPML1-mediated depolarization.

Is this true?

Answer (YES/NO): NO